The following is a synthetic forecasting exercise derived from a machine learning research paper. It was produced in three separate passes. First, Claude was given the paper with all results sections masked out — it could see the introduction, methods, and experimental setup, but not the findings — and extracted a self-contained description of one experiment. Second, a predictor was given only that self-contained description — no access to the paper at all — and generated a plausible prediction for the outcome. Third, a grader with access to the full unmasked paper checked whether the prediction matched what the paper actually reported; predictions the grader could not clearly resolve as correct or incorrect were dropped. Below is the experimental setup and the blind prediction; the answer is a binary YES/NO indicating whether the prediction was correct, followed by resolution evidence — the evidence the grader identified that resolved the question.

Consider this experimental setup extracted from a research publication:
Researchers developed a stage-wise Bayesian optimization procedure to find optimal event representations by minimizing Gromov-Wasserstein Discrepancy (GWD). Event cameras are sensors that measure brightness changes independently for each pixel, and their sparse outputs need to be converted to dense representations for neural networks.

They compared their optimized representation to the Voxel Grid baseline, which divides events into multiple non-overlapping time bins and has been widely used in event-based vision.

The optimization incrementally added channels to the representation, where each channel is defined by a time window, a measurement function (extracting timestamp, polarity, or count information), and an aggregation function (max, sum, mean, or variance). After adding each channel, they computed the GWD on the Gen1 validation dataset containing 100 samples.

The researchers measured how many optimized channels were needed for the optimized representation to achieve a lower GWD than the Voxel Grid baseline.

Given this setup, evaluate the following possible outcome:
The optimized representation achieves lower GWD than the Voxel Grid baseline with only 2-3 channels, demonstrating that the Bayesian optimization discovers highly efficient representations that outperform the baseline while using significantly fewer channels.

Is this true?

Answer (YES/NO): NO